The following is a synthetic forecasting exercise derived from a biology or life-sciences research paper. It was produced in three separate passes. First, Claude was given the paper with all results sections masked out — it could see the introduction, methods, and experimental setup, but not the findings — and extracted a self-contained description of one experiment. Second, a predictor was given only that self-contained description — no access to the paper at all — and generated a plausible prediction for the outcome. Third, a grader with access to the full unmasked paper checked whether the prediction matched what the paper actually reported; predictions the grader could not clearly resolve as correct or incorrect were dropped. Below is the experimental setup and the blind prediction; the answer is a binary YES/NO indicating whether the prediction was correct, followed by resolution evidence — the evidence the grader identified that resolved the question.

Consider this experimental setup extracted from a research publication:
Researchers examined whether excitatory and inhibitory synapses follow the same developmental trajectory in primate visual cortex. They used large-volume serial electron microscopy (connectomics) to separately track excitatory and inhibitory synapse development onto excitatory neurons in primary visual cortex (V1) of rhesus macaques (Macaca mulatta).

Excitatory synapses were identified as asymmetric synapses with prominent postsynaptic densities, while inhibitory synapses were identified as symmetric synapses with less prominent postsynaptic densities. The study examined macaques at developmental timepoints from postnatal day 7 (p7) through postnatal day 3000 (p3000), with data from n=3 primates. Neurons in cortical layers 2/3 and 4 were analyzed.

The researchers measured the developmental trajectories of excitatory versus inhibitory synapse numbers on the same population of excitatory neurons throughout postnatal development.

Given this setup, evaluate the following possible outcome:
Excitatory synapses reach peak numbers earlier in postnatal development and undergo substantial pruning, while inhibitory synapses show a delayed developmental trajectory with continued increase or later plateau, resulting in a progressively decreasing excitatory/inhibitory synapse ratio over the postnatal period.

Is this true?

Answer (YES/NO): NO